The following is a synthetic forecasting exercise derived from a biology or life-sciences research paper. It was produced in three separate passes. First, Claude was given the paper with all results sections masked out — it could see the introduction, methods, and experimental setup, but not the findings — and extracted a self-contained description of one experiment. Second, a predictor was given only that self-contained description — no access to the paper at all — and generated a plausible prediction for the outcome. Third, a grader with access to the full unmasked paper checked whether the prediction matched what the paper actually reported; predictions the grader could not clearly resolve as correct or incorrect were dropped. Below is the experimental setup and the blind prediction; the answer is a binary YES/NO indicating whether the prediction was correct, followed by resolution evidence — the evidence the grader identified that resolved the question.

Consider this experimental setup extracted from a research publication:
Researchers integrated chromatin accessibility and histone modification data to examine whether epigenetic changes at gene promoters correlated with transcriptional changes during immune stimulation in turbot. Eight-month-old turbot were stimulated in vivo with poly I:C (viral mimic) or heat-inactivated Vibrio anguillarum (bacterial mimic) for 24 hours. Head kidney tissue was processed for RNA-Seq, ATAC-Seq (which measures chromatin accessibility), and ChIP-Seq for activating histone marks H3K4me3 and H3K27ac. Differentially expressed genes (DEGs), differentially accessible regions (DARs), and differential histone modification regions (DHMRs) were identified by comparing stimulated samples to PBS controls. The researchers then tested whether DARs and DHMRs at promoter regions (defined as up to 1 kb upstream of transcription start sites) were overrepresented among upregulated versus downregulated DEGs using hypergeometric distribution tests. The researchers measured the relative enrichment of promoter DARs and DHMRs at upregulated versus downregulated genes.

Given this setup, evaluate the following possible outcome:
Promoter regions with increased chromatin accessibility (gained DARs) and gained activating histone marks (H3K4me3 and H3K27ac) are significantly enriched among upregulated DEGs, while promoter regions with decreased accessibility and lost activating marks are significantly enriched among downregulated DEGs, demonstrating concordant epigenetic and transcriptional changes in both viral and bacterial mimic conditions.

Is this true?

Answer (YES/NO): NO